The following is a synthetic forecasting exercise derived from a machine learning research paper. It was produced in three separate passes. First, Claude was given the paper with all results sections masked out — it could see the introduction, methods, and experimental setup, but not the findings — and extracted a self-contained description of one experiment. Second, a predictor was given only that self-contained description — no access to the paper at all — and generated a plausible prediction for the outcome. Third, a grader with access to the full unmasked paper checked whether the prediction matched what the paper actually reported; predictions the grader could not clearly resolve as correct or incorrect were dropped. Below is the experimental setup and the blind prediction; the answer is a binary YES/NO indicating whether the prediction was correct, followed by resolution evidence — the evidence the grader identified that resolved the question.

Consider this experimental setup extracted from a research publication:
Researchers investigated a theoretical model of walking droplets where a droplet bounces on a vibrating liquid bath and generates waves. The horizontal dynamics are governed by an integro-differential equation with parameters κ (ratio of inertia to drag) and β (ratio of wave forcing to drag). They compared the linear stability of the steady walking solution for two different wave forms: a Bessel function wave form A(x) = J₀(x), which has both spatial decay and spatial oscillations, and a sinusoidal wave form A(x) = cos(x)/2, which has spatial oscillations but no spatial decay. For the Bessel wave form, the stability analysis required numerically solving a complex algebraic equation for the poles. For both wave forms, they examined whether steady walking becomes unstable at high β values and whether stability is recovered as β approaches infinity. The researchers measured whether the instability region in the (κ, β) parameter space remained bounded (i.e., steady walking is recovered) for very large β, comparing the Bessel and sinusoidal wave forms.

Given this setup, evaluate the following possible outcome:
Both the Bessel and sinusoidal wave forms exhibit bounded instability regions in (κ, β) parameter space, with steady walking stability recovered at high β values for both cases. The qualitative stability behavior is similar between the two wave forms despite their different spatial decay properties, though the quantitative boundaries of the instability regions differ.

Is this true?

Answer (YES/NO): NO